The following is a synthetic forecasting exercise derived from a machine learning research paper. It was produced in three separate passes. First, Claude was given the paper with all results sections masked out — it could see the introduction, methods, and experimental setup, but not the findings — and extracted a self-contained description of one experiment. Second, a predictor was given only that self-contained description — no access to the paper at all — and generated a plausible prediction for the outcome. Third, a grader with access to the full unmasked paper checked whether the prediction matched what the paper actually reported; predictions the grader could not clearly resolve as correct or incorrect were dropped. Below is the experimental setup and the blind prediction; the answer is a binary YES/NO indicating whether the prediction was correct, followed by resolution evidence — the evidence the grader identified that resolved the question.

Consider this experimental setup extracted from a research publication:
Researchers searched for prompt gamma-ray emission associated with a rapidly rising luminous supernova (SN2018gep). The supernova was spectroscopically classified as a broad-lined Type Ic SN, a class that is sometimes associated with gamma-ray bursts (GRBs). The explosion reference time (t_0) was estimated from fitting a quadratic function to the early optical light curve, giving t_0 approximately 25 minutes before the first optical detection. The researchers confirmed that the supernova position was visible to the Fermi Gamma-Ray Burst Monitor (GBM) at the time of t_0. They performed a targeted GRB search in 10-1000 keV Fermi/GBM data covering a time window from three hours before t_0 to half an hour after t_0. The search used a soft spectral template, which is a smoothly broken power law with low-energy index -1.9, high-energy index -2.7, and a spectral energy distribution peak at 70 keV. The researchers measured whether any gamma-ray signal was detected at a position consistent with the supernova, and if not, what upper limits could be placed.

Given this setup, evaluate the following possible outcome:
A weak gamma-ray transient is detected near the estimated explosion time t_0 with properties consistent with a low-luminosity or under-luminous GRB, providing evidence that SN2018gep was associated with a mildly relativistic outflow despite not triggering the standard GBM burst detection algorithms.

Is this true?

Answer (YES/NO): NO